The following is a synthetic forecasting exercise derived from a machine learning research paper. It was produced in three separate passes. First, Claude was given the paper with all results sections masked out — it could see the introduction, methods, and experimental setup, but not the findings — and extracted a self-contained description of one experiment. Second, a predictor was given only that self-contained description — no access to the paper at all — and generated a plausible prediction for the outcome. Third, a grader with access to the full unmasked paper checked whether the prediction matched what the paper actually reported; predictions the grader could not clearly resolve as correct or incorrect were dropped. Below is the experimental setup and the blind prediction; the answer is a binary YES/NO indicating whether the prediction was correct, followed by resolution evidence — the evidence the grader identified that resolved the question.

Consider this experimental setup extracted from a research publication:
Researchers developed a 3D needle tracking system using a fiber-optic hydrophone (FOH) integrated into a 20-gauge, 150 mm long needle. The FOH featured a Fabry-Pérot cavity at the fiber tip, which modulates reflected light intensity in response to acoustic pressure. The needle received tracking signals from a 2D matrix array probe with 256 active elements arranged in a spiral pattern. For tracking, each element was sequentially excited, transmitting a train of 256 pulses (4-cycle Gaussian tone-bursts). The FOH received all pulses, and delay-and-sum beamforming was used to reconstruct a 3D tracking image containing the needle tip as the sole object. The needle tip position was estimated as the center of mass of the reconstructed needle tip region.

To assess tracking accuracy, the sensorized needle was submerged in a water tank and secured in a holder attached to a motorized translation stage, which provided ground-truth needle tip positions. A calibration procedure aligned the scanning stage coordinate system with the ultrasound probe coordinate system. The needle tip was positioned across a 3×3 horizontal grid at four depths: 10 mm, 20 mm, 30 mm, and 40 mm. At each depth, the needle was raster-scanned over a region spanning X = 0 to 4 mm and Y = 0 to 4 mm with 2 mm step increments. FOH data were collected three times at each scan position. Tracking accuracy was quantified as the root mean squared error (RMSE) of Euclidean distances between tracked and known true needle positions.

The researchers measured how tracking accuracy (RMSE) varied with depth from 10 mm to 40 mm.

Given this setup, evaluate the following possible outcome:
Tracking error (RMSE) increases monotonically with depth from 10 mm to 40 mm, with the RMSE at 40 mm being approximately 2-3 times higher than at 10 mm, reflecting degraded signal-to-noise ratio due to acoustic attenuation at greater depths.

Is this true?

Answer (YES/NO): NO